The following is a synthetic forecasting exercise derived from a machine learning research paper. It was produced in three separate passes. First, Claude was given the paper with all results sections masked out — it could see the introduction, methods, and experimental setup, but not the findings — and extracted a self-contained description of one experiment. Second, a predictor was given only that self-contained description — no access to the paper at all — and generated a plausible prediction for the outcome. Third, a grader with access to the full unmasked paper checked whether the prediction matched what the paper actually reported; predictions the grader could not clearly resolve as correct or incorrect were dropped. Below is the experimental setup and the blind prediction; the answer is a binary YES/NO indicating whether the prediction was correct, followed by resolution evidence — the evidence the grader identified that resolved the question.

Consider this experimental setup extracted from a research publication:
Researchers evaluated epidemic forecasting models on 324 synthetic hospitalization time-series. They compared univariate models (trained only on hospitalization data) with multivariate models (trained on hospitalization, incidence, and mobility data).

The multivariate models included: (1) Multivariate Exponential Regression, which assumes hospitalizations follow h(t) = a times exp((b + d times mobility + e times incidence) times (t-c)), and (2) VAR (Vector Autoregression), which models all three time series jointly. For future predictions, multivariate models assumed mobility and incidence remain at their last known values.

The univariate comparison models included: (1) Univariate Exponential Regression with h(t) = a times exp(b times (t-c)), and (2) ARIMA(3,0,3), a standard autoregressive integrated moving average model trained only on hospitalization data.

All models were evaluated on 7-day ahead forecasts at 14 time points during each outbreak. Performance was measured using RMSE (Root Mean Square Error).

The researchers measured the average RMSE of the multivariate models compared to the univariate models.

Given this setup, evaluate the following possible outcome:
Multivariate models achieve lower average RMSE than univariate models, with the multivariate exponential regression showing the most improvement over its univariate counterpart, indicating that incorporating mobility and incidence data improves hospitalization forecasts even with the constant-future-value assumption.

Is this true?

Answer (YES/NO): NO